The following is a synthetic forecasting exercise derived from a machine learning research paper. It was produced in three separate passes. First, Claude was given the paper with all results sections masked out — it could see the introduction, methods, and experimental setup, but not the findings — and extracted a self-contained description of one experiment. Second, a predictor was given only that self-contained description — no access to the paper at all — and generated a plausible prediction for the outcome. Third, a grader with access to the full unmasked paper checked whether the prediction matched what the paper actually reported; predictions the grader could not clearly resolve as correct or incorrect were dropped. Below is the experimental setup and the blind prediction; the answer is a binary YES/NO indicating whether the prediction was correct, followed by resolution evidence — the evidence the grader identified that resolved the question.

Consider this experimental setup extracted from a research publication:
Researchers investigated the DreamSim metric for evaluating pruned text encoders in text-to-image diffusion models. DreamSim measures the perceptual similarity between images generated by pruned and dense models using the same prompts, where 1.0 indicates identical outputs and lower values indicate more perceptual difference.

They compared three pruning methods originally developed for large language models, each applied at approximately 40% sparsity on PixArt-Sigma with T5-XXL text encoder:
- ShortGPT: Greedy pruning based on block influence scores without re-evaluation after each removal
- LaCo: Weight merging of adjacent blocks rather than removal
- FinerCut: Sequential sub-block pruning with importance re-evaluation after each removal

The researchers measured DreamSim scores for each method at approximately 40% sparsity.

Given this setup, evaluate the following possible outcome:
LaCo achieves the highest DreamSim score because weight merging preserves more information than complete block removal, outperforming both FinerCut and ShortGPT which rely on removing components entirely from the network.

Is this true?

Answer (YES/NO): NO